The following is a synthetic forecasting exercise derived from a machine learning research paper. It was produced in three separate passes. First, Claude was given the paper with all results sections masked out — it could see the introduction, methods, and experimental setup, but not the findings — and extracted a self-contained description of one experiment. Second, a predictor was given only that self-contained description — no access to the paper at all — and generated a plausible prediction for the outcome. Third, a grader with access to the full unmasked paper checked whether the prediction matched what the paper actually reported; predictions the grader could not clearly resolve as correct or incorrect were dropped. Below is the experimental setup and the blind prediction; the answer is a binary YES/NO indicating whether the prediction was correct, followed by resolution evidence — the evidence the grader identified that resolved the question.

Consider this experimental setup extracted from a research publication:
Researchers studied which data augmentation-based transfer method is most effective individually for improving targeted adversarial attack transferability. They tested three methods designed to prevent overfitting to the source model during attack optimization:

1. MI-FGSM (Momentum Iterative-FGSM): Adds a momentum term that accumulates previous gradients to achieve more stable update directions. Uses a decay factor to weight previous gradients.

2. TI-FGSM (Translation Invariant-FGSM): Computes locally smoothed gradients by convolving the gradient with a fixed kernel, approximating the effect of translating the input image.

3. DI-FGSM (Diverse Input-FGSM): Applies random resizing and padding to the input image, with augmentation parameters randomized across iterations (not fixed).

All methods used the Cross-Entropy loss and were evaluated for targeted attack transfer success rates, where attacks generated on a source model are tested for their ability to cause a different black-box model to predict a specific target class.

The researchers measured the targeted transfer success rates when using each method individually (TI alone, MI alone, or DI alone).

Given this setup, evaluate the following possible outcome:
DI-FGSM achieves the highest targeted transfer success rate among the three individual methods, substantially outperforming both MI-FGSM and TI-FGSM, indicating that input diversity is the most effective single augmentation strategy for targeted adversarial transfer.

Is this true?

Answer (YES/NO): YES